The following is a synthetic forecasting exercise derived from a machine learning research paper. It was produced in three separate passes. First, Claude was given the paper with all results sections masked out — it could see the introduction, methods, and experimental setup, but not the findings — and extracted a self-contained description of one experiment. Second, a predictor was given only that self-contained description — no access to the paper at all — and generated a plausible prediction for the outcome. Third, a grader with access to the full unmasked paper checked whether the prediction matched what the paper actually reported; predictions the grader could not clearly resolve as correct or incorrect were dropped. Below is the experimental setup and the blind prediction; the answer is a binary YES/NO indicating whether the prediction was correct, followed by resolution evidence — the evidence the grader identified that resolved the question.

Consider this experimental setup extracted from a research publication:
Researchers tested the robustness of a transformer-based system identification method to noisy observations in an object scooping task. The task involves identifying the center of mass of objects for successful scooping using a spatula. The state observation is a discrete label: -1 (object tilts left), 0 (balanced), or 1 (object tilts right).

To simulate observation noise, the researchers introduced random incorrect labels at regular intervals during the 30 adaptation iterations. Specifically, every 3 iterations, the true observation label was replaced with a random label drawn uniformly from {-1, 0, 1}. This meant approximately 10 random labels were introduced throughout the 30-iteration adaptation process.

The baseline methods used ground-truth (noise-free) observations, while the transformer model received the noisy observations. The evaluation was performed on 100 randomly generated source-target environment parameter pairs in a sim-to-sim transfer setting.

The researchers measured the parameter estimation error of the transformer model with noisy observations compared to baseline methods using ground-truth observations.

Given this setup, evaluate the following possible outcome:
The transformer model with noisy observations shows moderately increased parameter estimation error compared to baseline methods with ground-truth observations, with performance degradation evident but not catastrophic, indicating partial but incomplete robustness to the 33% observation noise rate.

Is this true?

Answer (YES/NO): NO